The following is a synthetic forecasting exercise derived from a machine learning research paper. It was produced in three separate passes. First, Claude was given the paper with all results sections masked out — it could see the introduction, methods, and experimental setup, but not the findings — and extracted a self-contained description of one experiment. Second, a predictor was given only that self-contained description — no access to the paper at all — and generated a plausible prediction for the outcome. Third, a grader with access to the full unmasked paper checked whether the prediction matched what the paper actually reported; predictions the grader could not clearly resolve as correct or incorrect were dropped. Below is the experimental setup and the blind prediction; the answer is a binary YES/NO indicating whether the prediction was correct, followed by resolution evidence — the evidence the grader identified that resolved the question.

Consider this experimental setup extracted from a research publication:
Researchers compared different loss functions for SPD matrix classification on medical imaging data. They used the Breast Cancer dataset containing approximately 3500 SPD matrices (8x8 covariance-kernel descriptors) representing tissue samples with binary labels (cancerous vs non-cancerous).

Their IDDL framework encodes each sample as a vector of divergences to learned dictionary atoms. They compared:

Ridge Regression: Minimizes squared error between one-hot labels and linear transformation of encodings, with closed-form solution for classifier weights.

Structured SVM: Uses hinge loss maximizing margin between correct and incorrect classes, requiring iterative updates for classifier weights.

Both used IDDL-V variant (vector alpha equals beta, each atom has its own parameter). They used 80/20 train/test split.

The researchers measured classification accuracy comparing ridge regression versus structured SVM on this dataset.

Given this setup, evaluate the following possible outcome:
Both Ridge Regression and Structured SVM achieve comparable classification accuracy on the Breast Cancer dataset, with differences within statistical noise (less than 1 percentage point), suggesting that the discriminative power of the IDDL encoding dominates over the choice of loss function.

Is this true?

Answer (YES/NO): NO